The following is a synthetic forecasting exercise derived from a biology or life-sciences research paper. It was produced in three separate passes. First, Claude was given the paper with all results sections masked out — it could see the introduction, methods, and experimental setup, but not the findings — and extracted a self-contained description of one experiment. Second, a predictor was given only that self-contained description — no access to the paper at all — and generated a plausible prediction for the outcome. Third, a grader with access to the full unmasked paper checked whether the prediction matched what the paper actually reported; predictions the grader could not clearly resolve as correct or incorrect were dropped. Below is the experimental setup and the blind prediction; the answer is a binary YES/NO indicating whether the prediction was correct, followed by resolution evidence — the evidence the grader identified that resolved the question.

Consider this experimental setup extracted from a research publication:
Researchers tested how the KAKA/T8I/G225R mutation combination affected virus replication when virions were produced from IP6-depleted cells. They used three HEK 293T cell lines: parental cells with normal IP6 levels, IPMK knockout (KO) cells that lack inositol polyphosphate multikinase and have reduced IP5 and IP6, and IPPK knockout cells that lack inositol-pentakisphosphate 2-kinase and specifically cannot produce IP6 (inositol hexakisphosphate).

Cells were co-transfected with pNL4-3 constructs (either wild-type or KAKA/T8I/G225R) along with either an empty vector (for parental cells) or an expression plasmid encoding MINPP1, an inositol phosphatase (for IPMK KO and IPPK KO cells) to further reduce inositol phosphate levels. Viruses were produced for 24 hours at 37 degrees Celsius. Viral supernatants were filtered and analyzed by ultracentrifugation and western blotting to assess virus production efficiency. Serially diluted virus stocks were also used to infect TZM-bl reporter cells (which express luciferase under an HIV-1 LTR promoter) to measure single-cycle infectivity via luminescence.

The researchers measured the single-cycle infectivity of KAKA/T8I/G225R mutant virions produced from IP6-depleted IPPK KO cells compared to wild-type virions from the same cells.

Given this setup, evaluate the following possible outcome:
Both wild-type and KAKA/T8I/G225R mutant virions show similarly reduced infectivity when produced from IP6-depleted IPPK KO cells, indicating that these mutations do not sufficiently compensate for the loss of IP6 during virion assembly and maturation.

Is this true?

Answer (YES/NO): NO